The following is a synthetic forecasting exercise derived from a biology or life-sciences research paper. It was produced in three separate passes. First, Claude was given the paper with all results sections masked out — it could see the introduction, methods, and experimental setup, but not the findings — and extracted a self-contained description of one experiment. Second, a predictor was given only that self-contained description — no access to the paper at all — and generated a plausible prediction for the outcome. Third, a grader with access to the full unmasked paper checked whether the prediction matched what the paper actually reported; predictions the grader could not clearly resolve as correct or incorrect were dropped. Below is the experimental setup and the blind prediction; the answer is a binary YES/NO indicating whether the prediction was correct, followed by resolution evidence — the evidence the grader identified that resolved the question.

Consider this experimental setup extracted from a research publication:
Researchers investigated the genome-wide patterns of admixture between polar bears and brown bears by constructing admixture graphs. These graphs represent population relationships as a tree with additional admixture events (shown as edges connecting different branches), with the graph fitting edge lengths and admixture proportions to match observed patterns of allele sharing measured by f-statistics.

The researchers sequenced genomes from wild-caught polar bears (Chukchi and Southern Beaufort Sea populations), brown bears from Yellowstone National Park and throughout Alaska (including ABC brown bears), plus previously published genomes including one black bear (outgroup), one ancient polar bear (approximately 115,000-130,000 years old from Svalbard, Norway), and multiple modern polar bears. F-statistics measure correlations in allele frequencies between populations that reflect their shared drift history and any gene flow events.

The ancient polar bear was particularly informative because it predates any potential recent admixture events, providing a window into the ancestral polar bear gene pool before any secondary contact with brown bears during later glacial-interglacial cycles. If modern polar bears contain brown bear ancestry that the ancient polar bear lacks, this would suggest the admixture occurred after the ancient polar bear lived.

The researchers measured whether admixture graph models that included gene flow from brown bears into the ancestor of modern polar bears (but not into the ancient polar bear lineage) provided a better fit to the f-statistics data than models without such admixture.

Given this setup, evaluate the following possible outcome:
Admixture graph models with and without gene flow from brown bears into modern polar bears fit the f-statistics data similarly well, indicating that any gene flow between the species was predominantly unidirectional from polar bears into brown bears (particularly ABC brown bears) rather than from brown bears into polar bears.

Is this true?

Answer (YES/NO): NO